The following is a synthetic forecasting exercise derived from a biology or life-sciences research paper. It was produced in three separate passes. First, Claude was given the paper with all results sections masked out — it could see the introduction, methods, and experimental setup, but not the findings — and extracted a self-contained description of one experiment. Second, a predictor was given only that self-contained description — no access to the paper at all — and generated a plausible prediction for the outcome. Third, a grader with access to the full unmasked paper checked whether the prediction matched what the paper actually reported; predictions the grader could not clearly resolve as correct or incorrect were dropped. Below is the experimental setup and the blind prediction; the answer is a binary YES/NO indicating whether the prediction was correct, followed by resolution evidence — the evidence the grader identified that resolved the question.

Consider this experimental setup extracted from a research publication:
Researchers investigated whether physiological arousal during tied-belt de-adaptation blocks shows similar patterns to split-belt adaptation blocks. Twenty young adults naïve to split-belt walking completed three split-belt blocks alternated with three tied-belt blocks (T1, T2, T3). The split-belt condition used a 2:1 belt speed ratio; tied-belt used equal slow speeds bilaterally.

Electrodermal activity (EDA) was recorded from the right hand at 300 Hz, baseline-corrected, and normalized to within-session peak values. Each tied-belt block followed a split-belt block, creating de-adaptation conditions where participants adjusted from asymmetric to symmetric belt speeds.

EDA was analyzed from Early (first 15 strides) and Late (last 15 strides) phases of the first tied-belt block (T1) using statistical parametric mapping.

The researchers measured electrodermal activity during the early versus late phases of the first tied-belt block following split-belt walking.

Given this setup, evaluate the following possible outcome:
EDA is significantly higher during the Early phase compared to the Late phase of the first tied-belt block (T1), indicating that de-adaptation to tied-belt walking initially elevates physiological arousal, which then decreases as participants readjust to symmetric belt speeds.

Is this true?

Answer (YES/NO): YES